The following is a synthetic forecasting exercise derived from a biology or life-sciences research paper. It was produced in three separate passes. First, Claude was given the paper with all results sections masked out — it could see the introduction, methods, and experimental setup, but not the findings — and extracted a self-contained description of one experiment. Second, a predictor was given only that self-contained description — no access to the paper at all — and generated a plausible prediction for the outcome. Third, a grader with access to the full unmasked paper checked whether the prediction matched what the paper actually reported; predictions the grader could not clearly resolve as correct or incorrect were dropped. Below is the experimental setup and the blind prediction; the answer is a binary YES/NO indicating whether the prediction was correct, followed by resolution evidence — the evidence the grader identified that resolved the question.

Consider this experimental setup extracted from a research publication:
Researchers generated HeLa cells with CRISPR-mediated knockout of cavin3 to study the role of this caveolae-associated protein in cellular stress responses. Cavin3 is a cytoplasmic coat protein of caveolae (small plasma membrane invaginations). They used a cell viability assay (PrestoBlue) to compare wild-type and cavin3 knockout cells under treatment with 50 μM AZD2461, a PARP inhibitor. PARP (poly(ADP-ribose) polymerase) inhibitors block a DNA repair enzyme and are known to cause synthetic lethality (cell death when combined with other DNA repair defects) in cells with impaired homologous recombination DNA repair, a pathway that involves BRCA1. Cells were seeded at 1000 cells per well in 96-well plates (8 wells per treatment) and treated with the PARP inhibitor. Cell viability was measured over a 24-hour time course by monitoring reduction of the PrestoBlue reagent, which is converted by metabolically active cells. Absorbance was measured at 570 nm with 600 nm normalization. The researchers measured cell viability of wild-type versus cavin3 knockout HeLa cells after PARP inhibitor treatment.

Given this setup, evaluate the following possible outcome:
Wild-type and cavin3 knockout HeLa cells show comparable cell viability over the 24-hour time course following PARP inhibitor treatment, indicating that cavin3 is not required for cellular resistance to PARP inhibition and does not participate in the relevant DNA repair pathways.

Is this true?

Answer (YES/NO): NO